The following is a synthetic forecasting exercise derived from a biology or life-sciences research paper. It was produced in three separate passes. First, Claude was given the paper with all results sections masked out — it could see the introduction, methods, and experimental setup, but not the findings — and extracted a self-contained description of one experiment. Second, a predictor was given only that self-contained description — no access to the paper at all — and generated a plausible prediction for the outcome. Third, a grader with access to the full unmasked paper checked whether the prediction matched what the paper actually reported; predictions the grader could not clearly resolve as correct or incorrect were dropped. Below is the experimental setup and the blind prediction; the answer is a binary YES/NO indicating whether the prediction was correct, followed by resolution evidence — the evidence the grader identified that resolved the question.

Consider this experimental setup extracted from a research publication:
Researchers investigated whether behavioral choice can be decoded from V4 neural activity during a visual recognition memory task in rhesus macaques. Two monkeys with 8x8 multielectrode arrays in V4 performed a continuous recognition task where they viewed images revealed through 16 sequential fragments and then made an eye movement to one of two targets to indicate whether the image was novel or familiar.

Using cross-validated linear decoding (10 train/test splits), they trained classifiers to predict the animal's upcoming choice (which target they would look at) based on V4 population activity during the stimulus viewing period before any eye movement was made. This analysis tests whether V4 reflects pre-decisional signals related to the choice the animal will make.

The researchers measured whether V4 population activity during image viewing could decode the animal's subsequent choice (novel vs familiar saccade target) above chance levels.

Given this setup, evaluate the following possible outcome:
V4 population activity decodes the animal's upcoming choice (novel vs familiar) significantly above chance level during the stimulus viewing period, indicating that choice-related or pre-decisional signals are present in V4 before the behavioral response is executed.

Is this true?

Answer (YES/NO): YES